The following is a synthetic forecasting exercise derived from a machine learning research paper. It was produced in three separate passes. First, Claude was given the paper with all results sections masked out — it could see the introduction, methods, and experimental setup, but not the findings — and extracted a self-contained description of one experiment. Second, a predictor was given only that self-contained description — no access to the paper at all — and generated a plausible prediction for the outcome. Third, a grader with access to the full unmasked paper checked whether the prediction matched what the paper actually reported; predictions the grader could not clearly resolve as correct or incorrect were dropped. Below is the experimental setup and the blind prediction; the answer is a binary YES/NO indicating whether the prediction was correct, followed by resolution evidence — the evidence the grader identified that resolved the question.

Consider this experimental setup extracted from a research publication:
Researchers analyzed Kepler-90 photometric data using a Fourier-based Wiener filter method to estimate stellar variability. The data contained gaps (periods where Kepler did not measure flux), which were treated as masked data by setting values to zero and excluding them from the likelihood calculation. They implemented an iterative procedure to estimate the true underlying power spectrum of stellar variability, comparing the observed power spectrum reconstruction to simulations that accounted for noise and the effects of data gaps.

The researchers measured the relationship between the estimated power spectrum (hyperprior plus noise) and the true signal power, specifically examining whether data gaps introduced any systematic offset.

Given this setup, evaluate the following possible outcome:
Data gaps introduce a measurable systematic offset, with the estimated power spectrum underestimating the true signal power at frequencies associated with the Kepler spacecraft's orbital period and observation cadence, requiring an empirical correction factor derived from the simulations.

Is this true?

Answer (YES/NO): NO